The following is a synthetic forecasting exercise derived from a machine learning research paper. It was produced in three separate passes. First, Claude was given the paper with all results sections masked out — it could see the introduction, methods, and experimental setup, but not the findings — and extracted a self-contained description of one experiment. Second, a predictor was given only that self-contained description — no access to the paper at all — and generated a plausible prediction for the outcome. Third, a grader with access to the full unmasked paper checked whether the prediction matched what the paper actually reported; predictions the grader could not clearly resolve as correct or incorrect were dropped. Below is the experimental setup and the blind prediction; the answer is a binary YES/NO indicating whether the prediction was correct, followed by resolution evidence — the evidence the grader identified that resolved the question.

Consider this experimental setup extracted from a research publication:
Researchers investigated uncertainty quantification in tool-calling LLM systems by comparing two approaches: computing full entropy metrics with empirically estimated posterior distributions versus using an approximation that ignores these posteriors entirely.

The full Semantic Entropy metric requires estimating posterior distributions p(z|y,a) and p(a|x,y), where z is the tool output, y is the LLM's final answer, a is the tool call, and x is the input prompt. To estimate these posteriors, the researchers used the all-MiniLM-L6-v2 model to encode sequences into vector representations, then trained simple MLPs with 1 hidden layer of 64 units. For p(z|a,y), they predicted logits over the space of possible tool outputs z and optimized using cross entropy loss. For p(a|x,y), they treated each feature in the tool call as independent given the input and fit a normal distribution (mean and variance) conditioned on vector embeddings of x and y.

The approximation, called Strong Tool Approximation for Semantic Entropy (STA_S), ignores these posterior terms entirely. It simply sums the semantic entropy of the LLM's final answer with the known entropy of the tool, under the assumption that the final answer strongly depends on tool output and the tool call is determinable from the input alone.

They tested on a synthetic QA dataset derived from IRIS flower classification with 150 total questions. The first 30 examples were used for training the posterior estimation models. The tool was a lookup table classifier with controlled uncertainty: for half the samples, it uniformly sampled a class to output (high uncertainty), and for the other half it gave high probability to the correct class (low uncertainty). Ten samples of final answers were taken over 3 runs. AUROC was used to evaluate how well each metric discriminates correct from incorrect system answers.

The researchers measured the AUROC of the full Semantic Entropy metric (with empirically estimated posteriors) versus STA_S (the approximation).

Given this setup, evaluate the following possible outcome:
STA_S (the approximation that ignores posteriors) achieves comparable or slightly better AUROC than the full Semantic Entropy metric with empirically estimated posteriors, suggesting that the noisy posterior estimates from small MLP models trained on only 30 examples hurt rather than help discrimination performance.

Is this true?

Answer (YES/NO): YES